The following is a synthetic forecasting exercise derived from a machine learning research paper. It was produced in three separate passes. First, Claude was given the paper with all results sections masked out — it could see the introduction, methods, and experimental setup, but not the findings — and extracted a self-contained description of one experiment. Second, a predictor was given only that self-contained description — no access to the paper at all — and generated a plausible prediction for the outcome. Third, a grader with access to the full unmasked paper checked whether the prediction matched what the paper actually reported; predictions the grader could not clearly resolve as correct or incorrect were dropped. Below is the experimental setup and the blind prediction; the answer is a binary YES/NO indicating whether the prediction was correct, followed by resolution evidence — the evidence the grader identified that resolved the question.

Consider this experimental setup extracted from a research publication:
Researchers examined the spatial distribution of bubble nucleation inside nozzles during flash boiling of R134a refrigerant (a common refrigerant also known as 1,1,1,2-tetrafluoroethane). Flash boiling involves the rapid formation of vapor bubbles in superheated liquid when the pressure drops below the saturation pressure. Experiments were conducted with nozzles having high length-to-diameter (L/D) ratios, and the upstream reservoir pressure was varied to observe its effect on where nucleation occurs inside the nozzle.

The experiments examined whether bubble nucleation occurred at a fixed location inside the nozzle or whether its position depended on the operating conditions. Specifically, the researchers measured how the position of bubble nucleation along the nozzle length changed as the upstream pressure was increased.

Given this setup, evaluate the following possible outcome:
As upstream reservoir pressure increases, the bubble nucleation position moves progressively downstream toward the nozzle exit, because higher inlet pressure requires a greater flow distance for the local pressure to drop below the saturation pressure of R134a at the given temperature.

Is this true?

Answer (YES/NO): YES